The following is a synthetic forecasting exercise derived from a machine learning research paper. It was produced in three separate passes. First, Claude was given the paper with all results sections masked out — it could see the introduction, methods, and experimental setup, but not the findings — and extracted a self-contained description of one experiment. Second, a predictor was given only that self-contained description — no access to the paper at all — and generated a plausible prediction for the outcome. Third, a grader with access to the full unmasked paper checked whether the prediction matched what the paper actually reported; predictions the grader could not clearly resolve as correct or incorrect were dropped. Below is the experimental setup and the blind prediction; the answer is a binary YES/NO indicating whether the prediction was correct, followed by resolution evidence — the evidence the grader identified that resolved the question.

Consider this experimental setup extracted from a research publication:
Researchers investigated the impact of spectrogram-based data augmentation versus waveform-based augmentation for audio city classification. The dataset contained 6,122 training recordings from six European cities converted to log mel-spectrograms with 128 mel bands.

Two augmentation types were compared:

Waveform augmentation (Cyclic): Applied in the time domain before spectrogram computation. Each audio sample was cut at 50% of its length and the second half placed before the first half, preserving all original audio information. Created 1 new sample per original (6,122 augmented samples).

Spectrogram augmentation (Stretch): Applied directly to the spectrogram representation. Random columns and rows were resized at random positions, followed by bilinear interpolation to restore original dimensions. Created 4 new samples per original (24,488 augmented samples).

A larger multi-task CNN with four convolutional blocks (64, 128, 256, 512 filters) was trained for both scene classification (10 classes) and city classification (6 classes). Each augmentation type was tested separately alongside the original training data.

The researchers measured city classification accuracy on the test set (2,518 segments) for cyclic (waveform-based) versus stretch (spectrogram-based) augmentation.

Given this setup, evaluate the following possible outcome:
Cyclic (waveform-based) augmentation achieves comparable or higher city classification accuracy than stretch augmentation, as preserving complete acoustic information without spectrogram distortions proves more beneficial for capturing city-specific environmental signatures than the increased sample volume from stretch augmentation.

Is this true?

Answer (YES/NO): YES